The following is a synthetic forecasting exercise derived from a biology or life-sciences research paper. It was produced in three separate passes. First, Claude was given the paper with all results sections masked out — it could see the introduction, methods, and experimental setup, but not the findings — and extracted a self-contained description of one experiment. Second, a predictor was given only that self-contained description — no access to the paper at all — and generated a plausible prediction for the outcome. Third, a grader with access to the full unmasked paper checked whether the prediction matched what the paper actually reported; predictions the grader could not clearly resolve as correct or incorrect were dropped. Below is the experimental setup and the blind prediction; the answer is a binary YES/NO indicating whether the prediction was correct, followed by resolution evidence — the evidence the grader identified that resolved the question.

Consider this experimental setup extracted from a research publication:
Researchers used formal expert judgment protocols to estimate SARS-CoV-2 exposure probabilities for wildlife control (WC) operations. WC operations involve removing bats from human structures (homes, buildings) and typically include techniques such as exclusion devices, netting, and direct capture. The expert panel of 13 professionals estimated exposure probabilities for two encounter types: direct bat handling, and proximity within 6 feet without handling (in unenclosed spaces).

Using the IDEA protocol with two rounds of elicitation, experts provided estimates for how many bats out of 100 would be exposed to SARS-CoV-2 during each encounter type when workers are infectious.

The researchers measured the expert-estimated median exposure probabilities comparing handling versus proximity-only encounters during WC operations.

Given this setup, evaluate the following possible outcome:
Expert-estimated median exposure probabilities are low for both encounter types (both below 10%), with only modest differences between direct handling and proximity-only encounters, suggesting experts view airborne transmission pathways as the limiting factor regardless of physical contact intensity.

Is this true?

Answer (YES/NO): NO